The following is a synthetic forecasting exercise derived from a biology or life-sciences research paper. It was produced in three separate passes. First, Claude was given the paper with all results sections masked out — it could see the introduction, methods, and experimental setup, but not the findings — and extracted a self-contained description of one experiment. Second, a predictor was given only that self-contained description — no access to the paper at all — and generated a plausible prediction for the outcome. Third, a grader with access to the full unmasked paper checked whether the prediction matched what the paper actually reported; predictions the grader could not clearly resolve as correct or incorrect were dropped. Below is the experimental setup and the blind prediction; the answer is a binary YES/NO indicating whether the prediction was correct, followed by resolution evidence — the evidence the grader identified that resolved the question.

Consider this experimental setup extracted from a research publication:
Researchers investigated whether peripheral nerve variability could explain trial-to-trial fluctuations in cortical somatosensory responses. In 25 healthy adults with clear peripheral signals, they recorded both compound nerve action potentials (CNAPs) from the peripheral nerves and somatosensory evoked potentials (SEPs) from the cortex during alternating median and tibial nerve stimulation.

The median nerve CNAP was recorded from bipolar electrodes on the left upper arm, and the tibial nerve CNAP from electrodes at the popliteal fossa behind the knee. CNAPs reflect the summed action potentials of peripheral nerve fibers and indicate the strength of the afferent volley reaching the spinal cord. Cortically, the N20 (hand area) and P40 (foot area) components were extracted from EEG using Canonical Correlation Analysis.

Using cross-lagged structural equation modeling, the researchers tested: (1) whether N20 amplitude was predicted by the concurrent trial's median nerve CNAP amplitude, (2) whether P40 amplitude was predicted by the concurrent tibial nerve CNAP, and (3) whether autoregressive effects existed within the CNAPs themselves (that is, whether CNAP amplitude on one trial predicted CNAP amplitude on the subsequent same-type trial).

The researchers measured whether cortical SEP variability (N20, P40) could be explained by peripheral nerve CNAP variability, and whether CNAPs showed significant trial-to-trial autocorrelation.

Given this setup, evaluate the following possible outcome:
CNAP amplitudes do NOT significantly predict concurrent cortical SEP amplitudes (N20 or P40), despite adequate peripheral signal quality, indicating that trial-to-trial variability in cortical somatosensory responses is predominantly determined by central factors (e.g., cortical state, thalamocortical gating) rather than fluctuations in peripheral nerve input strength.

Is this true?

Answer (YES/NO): YES